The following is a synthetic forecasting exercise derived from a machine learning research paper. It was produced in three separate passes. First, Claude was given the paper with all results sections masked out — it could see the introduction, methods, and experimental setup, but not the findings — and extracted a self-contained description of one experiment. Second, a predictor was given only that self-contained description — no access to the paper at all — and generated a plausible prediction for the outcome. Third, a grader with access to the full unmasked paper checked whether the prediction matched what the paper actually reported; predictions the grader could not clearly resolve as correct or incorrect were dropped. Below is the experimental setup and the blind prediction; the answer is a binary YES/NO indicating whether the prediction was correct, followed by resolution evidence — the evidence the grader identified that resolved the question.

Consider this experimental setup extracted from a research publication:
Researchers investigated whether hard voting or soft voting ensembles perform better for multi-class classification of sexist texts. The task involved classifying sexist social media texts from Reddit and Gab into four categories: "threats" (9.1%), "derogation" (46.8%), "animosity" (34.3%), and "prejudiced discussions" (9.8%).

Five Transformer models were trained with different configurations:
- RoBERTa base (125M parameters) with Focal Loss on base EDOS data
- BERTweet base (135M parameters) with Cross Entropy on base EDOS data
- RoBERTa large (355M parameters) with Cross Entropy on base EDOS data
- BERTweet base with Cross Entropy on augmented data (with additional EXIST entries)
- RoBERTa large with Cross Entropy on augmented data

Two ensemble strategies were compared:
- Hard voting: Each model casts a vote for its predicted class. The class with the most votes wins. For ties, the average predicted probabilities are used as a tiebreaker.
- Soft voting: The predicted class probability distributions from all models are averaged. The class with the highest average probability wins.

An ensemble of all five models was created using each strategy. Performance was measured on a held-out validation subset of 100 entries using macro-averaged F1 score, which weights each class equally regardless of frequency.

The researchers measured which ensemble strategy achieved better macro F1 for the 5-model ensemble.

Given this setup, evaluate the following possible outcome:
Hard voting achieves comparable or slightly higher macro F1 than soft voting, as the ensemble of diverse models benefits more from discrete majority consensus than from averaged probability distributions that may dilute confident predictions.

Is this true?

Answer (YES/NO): YES